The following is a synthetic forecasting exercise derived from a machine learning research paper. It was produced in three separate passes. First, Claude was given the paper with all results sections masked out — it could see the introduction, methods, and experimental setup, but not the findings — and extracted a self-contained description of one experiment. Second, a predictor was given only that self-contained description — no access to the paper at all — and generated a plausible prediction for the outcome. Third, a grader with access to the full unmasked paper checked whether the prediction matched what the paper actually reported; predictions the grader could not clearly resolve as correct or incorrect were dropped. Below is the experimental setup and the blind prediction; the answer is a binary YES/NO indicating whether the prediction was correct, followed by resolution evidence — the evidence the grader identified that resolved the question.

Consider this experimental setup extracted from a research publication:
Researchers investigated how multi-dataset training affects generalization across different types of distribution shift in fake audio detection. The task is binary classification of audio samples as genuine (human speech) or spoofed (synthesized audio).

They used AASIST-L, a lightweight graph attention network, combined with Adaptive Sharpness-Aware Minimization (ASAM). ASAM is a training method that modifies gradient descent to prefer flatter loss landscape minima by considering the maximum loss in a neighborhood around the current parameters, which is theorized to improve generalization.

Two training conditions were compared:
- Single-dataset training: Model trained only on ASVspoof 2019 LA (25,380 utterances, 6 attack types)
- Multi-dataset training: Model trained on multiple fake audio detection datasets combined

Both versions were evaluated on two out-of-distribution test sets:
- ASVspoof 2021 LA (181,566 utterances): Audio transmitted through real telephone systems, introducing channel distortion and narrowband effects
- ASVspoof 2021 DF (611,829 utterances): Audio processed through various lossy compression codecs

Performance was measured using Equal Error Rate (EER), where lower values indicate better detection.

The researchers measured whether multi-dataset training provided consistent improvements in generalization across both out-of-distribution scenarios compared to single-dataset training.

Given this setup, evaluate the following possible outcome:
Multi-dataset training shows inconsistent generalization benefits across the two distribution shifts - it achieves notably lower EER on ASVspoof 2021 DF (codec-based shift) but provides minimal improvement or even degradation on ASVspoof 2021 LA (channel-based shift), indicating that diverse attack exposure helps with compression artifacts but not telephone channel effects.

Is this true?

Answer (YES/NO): NO